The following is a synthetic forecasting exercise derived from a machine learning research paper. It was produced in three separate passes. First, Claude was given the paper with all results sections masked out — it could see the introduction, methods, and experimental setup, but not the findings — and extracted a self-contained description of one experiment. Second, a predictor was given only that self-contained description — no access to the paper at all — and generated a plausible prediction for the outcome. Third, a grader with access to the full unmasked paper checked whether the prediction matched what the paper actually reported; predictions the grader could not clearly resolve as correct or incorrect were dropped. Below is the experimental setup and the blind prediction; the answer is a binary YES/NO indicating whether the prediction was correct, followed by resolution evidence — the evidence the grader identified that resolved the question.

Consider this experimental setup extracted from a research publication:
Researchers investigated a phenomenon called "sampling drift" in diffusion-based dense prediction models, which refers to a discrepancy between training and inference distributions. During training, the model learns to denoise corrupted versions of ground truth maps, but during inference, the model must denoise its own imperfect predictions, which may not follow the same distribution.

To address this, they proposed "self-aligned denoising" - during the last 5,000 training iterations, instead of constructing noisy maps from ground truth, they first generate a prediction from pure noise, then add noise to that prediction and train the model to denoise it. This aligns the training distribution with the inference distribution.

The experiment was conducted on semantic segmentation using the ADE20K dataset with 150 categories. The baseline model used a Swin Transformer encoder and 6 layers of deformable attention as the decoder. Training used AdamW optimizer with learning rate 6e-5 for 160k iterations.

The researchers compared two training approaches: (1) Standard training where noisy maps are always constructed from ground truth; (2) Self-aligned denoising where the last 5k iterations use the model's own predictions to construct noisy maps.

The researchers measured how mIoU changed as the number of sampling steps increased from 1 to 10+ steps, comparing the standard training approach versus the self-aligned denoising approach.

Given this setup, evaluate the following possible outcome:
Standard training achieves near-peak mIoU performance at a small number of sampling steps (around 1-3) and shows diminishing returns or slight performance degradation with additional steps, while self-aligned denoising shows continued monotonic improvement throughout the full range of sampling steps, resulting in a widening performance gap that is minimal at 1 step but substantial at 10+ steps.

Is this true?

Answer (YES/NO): NO